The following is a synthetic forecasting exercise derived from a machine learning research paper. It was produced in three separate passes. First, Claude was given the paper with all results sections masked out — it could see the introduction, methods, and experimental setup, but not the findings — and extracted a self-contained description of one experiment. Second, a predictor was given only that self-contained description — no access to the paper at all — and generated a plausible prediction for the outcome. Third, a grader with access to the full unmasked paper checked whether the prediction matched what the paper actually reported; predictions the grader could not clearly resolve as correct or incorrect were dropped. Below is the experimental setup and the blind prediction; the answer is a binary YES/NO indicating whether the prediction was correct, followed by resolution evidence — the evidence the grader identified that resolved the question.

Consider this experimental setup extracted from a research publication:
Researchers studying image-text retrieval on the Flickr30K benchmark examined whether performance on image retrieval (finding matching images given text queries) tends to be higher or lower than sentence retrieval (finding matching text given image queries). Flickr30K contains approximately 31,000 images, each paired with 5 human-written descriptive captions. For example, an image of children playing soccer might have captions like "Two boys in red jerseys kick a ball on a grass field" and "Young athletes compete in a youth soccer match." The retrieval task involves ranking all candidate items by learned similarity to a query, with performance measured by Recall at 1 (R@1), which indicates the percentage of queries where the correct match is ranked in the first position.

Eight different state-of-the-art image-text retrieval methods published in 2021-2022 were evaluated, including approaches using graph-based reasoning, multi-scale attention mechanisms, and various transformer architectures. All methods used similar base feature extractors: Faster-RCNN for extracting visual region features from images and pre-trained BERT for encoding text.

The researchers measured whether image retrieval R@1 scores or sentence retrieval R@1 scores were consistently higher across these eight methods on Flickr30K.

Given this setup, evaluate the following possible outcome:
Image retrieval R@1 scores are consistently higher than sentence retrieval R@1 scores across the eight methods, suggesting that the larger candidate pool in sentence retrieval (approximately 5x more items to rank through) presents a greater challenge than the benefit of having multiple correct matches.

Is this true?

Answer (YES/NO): NO